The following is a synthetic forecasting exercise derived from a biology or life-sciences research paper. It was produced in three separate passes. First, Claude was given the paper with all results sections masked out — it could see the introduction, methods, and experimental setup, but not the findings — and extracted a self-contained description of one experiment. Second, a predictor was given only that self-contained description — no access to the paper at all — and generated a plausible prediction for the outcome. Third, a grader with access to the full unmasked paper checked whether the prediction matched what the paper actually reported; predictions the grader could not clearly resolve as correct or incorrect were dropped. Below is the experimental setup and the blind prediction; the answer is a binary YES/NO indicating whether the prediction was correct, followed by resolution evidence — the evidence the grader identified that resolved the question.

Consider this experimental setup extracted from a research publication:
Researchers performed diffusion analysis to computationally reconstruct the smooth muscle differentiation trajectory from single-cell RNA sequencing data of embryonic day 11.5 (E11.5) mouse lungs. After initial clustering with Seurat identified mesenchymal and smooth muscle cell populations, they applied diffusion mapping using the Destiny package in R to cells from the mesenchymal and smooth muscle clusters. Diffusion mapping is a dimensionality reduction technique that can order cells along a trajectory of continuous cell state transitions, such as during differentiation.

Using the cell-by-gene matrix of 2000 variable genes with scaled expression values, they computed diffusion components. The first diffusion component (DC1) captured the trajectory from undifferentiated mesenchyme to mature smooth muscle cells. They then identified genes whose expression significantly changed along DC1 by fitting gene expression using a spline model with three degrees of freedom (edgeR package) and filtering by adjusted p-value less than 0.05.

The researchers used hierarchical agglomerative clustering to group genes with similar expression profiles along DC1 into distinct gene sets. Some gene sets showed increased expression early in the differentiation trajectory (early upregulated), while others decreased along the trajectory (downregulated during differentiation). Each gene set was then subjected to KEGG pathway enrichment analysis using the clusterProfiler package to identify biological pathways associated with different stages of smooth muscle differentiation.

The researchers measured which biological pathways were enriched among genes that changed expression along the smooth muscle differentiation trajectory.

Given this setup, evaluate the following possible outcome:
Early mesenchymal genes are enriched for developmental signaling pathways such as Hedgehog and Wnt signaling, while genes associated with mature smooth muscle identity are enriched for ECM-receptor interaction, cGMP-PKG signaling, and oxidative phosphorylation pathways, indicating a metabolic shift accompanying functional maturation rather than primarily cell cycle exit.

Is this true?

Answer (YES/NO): NO